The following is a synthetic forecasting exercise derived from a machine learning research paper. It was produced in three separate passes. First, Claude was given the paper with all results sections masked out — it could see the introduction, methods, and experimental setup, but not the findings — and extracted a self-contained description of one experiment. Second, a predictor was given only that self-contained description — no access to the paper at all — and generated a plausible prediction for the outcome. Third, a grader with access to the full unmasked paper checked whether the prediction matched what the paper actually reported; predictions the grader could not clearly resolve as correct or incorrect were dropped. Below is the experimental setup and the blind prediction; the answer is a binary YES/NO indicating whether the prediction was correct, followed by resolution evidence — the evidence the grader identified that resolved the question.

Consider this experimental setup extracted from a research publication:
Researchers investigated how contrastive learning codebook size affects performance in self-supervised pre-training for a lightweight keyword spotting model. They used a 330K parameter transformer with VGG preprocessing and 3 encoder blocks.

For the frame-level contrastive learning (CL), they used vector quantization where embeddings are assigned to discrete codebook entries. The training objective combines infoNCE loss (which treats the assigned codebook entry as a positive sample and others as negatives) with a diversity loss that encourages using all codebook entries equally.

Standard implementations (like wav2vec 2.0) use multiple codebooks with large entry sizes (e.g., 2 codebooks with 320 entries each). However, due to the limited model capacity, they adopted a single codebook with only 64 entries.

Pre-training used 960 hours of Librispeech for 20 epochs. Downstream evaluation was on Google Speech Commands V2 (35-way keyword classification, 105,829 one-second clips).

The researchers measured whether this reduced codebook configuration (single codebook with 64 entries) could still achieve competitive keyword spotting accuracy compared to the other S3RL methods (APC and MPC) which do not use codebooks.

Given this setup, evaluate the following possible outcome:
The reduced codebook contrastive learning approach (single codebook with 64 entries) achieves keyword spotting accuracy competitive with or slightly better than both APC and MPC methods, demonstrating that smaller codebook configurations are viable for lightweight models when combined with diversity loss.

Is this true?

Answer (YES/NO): NO